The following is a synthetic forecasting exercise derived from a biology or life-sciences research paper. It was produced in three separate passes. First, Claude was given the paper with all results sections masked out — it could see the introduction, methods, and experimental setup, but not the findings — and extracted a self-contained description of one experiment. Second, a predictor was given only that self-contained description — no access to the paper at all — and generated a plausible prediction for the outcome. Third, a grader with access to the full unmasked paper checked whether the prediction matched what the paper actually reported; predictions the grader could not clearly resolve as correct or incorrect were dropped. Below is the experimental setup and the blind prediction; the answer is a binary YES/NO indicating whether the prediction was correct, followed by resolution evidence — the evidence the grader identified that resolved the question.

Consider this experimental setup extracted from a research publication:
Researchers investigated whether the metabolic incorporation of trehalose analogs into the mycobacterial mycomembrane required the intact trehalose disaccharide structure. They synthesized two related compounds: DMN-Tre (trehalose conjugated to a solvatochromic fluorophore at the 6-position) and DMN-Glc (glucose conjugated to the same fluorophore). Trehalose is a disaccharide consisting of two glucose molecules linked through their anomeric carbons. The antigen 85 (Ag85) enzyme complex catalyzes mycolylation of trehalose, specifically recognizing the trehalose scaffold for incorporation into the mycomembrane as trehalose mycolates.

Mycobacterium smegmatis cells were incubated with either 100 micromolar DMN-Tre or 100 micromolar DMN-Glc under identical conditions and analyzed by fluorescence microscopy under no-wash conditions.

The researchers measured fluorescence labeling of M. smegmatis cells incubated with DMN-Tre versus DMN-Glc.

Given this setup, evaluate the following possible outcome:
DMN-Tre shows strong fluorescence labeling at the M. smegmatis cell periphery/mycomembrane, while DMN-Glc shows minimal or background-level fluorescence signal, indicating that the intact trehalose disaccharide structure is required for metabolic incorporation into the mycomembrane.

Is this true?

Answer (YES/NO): YES